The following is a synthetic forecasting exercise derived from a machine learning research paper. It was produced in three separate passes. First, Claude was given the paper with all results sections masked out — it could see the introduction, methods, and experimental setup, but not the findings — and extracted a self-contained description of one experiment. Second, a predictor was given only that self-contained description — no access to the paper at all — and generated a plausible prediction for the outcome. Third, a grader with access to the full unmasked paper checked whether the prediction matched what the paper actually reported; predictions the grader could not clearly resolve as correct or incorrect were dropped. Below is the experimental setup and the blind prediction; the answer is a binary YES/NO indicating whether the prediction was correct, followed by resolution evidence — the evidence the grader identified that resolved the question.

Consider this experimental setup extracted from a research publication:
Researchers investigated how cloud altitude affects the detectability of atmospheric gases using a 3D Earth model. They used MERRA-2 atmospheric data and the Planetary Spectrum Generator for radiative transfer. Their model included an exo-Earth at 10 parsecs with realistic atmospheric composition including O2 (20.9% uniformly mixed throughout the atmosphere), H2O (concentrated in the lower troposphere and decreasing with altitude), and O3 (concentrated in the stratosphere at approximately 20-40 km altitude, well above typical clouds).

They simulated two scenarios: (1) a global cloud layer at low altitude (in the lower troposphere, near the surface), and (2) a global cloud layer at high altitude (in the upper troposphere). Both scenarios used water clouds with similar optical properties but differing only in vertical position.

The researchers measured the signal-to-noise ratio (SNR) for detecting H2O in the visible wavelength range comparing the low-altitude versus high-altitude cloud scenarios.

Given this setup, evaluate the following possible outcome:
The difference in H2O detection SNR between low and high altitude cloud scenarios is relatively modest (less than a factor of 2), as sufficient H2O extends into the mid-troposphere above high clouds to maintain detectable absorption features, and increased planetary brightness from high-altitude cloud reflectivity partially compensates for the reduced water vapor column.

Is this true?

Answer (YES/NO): NO